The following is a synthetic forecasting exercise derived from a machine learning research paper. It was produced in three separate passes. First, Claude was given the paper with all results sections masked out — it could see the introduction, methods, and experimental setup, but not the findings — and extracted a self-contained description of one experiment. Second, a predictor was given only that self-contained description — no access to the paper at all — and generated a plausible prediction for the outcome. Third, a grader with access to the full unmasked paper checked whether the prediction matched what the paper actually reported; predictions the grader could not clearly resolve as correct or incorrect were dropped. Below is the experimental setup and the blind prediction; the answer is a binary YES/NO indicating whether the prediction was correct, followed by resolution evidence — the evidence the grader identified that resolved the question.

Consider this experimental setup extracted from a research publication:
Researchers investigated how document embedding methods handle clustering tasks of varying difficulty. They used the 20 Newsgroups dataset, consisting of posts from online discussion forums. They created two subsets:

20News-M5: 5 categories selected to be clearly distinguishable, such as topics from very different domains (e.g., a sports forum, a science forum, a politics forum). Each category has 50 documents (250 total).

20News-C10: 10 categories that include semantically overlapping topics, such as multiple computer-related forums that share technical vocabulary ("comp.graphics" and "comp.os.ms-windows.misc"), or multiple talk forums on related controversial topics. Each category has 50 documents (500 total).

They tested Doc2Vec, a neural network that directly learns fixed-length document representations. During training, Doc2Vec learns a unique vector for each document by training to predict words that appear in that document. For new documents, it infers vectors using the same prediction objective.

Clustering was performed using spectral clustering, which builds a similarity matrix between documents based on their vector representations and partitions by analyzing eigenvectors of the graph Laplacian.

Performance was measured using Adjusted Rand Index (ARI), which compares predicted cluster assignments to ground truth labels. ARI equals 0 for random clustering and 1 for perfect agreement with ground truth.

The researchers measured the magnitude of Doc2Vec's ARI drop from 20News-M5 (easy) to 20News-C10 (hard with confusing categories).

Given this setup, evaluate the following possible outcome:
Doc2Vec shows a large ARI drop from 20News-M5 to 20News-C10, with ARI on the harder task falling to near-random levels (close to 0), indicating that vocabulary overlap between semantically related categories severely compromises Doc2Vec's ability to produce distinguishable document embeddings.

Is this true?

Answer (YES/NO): NO